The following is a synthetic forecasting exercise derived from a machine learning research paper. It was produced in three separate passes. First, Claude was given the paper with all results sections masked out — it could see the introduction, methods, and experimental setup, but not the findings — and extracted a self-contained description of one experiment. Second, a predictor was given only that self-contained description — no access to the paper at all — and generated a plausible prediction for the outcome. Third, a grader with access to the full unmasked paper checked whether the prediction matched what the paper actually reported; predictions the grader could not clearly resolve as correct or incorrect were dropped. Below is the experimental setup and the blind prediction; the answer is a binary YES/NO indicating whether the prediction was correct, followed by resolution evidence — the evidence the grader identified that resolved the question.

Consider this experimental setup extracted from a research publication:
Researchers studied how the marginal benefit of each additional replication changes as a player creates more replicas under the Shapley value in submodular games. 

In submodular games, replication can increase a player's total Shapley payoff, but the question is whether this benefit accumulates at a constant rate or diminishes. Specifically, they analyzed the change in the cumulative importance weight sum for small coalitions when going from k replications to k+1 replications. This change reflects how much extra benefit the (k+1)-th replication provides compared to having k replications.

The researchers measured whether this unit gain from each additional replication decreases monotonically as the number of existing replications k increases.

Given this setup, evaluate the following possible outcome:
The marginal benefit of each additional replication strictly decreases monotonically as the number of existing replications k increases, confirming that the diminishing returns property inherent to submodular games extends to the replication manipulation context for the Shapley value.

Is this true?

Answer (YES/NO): YES